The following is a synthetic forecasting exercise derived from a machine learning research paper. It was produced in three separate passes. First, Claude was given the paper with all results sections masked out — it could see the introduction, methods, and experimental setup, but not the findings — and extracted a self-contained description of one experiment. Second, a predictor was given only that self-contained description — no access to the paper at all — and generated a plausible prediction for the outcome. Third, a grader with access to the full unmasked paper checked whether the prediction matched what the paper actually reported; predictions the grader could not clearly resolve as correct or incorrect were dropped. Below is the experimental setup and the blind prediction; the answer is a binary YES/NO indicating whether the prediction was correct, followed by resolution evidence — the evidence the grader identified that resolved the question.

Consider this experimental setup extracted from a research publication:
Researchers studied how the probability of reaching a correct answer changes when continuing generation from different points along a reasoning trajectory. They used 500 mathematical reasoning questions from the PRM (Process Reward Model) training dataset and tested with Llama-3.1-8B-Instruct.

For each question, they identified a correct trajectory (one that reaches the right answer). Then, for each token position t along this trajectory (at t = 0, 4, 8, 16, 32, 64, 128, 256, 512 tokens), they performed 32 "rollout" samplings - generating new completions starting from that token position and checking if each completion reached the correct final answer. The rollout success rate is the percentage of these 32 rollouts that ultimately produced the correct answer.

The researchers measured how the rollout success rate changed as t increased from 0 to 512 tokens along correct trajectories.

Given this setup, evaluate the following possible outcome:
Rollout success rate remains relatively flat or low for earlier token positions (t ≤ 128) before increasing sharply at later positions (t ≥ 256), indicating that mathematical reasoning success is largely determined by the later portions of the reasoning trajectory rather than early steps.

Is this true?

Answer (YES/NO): NO